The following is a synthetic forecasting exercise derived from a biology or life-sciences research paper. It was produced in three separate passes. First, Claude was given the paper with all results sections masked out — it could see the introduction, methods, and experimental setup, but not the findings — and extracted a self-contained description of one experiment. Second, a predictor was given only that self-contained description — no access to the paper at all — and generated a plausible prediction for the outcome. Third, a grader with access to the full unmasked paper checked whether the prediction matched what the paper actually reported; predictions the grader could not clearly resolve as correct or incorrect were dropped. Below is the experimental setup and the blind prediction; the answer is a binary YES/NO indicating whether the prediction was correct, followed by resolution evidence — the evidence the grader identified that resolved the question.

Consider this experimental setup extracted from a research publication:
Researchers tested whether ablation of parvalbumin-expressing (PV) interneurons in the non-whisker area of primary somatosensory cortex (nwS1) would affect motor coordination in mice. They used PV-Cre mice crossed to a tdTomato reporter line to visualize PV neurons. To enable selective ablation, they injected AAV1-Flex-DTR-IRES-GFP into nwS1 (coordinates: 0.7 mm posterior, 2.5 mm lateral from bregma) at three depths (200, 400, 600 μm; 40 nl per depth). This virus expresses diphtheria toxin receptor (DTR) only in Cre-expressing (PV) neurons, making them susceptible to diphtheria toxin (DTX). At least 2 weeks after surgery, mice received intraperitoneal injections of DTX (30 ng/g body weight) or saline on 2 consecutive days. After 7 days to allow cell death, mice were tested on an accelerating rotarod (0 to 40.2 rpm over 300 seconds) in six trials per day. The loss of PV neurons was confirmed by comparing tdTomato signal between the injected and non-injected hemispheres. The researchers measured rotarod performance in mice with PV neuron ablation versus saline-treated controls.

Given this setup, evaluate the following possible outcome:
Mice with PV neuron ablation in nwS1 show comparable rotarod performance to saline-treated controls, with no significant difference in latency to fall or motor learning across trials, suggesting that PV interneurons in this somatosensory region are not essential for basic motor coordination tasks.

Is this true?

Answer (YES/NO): NO